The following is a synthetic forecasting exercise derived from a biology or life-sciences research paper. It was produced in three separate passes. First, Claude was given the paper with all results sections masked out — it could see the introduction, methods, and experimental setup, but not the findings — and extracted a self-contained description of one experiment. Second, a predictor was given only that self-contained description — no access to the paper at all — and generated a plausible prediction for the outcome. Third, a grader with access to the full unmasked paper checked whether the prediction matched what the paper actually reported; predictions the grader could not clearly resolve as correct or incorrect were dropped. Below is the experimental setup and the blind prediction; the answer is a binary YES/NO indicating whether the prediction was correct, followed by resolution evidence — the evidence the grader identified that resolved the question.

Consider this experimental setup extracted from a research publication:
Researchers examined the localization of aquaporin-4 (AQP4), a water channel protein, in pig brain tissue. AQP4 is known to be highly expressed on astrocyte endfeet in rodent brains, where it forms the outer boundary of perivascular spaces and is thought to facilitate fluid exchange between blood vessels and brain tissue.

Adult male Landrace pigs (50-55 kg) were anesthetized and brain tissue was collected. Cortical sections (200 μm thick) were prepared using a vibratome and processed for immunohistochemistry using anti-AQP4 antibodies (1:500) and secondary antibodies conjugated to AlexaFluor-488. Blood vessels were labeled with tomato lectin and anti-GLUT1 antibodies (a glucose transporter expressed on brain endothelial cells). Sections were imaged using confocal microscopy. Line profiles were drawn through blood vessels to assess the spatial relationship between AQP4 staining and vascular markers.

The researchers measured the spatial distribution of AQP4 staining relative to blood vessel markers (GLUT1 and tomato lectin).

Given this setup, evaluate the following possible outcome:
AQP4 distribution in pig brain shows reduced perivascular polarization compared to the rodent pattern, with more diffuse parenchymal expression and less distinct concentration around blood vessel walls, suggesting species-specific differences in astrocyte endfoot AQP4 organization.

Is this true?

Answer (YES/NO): NO